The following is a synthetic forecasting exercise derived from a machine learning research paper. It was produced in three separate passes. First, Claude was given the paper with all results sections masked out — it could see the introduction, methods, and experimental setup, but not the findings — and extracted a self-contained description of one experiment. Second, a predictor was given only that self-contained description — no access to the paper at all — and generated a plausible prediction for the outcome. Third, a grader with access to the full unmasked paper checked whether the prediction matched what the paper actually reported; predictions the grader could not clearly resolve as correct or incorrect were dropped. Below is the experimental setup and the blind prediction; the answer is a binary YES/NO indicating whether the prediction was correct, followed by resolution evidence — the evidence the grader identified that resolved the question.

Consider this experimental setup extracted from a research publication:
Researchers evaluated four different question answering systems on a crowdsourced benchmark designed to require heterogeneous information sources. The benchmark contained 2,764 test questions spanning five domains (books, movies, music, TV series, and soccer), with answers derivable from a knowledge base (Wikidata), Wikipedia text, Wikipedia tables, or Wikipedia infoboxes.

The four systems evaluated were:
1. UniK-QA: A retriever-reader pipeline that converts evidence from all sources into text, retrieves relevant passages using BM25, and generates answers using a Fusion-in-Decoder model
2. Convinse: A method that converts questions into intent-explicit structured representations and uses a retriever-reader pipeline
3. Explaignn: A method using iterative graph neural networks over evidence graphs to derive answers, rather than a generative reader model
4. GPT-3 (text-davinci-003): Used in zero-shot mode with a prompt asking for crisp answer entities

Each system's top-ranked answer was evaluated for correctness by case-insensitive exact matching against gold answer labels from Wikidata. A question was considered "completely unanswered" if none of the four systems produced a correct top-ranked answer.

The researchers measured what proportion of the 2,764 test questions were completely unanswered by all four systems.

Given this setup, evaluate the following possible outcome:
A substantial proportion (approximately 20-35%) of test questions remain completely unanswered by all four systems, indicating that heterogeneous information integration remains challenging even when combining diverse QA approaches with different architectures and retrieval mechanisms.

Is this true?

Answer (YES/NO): YES